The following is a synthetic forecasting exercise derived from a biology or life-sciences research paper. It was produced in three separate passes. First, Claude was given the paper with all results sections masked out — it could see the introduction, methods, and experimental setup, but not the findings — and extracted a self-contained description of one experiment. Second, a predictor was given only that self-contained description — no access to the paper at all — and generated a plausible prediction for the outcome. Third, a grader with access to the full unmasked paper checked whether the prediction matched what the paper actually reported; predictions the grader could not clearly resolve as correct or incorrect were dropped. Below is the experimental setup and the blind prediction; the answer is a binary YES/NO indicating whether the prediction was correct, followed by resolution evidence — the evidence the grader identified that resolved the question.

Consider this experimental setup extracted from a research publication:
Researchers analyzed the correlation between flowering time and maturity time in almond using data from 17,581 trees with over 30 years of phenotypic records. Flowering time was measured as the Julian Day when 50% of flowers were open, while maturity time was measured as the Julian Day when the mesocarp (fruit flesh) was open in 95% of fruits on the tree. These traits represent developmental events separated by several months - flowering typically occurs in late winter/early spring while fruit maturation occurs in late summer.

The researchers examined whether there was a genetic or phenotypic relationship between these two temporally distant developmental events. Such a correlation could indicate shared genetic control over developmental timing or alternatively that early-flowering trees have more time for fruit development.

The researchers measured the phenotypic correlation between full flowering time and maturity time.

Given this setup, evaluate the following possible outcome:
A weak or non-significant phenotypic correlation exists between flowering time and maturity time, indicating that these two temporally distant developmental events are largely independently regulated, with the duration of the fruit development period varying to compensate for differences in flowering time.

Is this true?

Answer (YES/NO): YES